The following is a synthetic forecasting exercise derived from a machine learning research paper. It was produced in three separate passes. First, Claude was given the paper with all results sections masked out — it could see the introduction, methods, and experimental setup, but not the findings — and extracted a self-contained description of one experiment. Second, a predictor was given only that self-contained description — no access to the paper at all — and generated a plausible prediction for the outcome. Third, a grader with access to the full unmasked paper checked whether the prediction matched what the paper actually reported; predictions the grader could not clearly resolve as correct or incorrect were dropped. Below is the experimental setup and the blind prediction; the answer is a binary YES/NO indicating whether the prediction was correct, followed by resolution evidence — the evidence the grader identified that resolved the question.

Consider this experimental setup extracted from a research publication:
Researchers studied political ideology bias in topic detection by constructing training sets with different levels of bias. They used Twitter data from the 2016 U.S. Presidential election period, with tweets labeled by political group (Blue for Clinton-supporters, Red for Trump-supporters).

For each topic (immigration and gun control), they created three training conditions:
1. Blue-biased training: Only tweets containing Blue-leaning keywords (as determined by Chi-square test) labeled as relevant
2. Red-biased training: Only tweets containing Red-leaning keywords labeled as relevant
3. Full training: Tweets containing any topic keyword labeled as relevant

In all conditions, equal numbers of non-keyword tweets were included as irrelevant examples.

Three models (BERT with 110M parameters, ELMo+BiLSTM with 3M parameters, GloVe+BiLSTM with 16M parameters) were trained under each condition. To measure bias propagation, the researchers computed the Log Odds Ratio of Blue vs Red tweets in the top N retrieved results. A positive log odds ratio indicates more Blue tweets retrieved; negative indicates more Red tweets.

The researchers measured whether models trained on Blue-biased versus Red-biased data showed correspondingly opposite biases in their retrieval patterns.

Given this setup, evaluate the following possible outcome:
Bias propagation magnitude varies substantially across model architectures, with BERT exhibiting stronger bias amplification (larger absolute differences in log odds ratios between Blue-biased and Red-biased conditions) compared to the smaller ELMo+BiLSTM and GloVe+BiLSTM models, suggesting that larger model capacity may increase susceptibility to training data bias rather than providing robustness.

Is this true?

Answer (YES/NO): YES